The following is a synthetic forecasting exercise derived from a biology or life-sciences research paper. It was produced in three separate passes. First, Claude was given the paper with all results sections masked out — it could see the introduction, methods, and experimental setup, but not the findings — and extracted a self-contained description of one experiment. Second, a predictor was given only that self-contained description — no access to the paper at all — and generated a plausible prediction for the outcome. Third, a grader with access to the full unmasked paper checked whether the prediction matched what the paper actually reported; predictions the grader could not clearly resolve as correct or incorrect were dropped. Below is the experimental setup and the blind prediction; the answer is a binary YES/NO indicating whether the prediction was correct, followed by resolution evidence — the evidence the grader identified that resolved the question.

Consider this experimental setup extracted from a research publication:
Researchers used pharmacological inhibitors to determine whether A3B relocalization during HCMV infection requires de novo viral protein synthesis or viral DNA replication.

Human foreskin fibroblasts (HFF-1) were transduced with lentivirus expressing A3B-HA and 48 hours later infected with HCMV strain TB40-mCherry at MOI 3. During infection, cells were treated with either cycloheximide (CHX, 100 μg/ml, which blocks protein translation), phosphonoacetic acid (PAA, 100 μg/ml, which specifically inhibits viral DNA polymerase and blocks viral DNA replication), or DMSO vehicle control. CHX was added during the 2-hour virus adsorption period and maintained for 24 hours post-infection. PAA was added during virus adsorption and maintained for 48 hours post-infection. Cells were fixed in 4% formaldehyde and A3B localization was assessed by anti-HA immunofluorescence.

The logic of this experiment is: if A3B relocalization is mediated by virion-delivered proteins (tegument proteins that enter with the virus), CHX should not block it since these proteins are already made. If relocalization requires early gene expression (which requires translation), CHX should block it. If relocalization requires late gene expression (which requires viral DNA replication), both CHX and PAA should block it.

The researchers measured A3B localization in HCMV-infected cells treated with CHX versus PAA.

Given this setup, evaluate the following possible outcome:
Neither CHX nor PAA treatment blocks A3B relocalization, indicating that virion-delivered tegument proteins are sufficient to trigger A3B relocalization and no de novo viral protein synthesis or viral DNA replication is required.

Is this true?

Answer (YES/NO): NO